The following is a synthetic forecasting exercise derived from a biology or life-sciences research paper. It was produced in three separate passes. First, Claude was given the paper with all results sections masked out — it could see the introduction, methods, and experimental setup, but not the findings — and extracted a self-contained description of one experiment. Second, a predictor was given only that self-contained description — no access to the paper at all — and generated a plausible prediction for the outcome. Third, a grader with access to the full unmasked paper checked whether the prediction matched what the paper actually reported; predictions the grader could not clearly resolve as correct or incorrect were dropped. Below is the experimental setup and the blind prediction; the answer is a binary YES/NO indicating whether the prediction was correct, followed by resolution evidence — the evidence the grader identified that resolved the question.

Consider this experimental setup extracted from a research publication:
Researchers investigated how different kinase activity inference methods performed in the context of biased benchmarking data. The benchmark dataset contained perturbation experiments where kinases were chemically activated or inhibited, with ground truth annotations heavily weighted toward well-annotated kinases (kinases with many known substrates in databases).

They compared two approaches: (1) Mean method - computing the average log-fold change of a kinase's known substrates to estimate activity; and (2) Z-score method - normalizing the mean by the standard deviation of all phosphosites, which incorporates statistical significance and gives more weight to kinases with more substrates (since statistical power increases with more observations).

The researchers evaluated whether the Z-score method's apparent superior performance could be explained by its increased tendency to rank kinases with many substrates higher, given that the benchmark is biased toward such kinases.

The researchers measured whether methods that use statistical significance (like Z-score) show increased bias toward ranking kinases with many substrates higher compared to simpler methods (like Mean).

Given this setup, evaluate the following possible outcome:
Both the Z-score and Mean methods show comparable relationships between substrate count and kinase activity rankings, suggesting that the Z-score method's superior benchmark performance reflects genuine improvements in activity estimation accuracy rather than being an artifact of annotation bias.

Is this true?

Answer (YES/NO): NO